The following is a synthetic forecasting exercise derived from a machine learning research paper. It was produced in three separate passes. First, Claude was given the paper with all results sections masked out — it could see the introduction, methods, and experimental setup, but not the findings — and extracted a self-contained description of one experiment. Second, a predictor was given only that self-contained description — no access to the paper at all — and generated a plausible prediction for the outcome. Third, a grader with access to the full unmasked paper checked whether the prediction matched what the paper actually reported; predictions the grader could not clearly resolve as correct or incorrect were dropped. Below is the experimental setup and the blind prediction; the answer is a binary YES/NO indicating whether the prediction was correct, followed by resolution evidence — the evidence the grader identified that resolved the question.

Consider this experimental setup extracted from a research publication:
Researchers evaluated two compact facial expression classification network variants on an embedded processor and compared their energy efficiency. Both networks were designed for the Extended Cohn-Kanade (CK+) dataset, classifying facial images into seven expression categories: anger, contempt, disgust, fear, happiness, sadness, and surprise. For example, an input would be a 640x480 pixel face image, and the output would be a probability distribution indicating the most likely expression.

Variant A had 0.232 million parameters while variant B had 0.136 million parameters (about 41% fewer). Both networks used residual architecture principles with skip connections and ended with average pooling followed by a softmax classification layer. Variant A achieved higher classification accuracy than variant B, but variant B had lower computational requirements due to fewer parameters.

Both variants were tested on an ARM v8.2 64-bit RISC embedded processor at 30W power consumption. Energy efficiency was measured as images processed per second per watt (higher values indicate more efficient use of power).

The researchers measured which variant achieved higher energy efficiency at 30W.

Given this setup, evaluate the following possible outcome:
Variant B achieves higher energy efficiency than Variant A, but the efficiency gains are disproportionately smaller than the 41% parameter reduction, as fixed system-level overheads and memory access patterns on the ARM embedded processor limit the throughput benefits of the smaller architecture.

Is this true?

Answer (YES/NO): YES